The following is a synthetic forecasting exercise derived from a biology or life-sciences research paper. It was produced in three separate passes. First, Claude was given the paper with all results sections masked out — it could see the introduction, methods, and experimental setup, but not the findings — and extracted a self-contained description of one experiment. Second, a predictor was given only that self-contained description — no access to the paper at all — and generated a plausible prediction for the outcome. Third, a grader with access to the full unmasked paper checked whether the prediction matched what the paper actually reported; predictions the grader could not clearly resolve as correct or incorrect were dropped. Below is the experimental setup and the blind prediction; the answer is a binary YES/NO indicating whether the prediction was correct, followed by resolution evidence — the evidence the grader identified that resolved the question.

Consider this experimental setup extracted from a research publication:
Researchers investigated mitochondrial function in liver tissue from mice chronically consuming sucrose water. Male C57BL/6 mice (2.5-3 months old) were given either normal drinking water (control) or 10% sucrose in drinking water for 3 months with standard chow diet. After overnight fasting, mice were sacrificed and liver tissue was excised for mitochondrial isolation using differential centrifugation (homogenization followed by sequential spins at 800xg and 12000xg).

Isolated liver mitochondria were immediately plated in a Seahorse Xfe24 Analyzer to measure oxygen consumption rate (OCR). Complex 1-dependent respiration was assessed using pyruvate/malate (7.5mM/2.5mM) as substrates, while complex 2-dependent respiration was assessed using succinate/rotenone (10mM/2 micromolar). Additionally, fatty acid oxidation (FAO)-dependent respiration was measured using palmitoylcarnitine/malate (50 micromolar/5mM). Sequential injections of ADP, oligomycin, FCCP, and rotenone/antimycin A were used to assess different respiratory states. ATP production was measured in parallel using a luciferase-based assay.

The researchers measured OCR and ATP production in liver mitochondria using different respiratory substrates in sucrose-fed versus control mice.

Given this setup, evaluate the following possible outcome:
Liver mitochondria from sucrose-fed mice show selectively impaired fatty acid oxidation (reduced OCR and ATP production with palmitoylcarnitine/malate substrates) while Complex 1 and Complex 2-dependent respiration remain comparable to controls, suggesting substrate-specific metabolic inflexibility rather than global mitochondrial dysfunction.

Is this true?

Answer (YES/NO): NO